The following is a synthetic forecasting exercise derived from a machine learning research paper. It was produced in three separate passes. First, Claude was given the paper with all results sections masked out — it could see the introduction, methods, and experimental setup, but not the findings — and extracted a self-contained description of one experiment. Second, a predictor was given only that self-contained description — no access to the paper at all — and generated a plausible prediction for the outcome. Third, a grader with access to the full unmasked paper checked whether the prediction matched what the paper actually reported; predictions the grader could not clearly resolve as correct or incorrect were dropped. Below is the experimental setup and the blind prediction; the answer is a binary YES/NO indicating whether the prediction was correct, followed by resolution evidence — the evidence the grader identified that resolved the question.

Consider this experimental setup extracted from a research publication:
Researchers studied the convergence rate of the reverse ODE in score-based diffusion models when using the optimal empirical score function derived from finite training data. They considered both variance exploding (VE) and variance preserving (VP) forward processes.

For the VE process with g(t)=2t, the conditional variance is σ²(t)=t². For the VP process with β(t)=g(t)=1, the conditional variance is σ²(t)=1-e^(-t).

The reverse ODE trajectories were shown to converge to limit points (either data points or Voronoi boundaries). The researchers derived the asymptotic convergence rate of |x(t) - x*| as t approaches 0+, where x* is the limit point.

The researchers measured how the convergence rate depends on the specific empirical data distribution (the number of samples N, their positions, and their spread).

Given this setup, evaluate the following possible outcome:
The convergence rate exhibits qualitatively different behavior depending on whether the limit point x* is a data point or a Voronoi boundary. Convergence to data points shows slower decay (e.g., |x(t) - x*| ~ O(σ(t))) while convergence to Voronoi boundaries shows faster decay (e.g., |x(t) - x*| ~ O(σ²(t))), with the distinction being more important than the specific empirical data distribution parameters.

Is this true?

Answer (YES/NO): NO